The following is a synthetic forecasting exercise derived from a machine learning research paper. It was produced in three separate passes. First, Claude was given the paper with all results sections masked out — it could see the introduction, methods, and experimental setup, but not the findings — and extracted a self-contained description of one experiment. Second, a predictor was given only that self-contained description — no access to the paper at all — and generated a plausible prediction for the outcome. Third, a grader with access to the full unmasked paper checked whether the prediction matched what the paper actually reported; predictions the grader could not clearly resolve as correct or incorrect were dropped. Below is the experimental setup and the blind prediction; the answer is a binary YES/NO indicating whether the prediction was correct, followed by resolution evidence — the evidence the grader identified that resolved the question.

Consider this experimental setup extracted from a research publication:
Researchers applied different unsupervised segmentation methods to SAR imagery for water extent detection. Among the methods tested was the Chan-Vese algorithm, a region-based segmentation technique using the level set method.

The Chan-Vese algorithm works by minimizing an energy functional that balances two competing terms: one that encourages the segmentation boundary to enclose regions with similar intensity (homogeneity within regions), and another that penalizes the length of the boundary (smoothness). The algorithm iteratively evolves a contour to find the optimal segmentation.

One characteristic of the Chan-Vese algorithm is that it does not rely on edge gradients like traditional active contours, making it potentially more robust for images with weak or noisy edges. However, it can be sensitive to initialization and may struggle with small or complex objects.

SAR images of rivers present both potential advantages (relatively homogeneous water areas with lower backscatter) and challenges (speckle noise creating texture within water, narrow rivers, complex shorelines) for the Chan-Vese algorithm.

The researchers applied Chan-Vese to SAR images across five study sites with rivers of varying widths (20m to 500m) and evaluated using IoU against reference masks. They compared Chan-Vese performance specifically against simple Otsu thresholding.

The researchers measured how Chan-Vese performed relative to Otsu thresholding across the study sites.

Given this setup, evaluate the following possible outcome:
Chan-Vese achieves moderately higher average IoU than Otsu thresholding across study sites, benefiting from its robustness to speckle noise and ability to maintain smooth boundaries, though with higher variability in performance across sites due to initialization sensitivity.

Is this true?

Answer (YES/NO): NO